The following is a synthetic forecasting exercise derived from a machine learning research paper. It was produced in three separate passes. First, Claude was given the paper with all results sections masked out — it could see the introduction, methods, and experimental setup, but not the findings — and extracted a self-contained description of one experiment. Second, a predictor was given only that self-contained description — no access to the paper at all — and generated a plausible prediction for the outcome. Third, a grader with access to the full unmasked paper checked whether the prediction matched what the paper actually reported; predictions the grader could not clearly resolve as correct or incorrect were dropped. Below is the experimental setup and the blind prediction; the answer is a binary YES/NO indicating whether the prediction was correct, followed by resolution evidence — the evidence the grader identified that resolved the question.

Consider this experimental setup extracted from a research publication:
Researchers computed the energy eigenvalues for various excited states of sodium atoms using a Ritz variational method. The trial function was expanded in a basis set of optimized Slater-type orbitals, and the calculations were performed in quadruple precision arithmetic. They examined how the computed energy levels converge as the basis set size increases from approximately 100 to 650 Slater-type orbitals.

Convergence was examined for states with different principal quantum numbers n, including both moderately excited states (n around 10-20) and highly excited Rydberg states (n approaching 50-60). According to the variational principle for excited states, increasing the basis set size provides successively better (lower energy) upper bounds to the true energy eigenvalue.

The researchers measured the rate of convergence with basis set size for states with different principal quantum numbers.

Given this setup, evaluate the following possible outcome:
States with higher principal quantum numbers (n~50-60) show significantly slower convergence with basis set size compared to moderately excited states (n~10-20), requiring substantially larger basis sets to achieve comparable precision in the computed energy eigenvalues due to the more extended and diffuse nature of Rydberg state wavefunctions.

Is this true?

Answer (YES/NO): YES